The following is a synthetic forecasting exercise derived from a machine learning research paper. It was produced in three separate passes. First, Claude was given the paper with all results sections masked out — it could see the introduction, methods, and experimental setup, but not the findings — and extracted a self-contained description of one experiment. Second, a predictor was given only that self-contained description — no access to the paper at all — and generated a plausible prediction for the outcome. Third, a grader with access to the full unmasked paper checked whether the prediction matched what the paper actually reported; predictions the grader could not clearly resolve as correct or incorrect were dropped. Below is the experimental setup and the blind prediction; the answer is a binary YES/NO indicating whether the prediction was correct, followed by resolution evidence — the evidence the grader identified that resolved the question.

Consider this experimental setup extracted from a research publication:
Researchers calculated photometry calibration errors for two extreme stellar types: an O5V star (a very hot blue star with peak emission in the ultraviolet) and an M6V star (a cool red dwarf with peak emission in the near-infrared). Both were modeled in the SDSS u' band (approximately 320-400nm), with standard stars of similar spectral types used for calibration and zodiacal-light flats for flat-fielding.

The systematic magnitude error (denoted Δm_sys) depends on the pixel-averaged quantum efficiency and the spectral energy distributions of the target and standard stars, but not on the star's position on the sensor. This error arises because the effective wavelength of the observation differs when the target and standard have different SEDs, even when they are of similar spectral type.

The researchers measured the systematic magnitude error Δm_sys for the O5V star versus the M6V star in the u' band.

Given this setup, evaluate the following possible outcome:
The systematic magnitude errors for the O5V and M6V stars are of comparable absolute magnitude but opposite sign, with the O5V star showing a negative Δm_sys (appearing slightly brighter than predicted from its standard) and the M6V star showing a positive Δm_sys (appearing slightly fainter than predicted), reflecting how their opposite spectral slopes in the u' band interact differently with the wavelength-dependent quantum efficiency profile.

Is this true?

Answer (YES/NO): NO